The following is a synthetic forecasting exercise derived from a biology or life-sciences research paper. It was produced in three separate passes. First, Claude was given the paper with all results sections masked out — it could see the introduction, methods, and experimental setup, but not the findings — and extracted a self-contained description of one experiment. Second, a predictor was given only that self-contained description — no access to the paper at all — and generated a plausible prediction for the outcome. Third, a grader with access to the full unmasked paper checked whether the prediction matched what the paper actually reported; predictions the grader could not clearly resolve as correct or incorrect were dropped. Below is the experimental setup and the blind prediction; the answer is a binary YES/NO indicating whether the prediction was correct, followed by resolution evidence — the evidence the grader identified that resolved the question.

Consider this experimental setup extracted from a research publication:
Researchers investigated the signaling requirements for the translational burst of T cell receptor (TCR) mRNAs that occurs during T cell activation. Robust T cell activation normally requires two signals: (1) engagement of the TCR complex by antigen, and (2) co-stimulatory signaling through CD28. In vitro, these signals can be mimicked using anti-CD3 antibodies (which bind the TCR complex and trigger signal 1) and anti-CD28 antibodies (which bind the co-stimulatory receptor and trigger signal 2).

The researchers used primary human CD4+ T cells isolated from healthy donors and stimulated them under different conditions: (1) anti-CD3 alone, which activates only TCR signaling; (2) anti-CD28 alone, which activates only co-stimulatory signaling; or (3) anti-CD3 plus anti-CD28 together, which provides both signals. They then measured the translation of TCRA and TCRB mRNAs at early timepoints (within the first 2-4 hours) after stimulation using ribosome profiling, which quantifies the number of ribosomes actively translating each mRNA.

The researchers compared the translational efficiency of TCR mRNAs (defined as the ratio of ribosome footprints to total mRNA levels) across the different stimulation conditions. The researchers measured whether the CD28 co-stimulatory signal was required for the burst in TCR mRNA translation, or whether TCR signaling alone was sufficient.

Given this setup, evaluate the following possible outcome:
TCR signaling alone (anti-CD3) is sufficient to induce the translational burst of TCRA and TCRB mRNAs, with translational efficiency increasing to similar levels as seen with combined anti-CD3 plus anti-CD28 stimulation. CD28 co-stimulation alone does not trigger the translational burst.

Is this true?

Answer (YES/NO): NO